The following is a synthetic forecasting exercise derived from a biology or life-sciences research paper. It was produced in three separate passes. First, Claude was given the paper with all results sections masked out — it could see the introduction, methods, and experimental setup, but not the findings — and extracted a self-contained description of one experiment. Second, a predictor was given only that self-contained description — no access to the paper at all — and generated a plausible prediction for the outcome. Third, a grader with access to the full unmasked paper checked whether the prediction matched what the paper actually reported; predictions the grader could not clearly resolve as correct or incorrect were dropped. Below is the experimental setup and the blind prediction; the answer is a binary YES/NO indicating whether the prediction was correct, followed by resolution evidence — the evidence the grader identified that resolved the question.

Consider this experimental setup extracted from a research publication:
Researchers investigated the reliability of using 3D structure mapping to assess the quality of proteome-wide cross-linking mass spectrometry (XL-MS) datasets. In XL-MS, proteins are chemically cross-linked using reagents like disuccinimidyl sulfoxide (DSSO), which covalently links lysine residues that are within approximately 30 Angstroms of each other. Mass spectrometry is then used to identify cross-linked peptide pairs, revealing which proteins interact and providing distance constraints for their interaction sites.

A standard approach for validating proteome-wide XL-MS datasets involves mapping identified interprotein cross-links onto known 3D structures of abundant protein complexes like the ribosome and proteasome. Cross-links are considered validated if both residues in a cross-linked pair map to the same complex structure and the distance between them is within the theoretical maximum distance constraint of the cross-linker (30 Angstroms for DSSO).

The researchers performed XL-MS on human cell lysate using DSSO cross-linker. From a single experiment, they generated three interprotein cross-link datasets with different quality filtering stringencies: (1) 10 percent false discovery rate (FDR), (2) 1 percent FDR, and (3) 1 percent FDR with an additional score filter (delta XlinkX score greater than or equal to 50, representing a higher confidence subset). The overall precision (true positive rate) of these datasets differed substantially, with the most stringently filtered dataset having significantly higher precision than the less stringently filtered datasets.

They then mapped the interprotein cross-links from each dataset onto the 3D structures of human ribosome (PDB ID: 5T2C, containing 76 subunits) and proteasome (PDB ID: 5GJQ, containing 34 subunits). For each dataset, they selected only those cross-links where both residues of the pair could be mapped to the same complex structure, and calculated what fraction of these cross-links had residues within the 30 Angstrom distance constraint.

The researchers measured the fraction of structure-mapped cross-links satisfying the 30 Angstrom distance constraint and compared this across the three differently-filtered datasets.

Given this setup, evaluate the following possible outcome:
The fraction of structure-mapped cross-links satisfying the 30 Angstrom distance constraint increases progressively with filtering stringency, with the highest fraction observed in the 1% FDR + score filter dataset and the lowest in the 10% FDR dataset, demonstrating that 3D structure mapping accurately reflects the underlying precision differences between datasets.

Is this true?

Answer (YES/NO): NO